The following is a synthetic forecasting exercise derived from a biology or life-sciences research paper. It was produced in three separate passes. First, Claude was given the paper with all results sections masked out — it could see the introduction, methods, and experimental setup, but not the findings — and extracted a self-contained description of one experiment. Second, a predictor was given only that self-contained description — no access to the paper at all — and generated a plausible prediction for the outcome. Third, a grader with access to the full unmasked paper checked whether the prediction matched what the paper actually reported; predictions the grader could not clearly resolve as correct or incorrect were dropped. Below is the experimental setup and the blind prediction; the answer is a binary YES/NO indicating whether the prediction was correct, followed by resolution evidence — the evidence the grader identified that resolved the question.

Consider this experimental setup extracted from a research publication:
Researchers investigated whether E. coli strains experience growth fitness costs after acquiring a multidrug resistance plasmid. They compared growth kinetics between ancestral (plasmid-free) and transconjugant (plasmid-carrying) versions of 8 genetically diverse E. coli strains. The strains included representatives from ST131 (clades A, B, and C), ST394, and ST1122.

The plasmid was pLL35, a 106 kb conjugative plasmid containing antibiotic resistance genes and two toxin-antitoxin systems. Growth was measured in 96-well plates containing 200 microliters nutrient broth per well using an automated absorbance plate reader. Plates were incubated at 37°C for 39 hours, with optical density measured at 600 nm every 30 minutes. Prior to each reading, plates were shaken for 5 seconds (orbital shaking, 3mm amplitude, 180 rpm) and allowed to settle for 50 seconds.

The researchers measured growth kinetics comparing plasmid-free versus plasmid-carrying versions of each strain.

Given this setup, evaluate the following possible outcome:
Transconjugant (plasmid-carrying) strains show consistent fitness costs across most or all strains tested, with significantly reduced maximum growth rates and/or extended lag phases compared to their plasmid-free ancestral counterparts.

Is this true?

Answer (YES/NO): NO